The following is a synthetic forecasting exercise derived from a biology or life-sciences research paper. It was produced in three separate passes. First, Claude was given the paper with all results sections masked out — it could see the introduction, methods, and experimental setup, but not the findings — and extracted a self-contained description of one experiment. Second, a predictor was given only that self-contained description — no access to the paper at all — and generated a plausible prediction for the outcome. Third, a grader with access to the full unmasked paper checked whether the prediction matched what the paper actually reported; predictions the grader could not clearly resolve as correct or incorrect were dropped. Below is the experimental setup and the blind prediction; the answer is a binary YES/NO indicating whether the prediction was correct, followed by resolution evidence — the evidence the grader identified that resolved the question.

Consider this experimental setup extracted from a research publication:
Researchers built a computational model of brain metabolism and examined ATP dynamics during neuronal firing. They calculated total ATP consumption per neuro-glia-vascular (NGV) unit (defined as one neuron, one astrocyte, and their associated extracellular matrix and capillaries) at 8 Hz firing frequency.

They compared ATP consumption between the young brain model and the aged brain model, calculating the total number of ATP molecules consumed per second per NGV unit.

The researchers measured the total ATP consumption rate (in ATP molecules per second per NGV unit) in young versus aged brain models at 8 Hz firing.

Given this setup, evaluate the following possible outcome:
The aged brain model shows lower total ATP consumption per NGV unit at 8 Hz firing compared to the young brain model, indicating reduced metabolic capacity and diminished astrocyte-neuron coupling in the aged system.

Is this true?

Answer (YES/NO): YES